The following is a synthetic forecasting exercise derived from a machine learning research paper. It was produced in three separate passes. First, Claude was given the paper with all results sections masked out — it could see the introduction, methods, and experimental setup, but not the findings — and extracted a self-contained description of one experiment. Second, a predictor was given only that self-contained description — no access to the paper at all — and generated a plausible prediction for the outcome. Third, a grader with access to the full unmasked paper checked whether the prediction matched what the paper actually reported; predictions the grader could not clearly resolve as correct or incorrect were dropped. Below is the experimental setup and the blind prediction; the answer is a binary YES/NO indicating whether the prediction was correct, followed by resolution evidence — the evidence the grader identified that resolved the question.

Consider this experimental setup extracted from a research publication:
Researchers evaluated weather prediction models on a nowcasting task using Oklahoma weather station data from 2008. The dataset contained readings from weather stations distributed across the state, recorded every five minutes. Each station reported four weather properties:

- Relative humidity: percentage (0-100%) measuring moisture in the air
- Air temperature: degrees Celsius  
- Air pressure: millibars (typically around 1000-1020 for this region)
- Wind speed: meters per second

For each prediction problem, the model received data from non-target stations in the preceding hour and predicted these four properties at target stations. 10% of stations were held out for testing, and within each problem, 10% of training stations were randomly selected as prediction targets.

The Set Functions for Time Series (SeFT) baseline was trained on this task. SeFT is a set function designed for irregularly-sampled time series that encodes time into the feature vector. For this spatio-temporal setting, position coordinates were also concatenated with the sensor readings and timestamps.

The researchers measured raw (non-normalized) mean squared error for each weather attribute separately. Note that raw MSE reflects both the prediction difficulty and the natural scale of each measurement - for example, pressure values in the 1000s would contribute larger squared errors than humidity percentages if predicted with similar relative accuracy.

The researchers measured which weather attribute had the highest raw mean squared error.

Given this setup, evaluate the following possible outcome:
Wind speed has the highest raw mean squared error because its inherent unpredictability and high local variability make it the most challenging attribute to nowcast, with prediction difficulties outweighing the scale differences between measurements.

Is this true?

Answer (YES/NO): NO